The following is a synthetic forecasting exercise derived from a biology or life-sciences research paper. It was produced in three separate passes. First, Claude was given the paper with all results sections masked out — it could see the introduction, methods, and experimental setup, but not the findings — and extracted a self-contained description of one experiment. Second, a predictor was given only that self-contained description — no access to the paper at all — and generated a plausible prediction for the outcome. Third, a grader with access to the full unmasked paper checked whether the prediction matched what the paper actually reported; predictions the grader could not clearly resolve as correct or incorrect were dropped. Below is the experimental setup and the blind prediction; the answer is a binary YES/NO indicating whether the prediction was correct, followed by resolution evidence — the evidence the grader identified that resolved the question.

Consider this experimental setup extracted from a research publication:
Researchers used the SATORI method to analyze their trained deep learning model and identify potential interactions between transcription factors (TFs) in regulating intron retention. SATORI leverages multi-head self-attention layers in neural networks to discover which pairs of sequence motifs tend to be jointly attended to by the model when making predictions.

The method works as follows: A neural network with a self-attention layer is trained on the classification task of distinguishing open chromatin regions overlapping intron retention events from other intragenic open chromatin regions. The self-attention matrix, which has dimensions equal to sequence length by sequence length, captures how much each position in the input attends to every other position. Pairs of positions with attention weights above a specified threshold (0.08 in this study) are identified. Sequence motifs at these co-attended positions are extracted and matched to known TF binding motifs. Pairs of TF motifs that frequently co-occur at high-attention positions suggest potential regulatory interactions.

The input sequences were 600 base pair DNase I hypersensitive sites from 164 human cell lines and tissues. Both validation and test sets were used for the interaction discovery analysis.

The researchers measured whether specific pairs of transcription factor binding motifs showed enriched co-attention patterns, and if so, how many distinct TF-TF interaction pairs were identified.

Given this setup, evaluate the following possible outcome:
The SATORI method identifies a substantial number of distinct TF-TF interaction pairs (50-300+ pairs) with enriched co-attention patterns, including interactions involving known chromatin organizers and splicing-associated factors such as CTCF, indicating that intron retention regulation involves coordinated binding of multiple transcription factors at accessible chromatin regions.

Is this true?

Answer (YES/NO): NO